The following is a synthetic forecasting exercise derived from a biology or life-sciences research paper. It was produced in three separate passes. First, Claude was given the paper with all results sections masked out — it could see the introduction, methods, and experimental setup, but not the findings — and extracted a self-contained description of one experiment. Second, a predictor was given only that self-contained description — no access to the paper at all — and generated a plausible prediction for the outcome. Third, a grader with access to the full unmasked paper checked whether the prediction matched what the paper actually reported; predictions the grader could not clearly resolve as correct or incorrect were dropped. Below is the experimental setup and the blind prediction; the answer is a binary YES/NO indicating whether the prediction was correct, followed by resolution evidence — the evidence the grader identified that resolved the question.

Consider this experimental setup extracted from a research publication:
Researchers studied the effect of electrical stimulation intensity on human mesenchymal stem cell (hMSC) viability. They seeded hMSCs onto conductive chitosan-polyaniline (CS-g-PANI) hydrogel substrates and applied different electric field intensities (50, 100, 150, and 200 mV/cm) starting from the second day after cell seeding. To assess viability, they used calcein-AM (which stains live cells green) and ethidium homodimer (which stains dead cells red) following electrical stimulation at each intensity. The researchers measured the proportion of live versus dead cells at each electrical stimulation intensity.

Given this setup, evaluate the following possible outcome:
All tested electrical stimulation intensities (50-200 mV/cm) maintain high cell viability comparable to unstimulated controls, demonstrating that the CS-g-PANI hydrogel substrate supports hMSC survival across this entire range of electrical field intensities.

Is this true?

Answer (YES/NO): NO